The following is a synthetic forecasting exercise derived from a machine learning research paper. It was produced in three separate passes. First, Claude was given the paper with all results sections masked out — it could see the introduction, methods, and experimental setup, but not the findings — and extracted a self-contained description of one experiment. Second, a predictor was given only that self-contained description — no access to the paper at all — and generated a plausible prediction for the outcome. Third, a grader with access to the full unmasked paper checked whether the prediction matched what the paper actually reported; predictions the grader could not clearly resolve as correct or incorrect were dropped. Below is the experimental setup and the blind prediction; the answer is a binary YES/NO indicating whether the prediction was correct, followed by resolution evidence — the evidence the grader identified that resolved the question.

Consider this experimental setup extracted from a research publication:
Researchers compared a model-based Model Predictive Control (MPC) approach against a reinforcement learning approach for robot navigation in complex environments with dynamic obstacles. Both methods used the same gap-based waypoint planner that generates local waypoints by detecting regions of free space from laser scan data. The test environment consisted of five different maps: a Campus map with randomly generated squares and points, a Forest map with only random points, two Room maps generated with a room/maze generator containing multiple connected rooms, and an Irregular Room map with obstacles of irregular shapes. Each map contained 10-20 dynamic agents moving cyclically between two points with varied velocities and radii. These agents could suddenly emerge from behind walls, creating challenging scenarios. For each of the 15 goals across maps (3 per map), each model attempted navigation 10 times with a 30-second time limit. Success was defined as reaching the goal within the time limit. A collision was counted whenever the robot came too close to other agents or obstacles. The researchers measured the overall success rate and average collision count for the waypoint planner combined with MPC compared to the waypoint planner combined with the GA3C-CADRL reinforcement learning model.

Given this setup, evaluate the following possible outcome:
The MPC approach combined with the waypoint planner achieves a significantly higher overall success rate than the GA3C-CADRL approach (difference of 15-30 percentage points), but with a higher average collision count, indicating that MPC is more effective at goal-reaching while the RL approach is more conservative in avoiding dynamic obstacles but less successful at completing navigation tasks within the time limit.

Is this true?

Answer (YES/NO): NO